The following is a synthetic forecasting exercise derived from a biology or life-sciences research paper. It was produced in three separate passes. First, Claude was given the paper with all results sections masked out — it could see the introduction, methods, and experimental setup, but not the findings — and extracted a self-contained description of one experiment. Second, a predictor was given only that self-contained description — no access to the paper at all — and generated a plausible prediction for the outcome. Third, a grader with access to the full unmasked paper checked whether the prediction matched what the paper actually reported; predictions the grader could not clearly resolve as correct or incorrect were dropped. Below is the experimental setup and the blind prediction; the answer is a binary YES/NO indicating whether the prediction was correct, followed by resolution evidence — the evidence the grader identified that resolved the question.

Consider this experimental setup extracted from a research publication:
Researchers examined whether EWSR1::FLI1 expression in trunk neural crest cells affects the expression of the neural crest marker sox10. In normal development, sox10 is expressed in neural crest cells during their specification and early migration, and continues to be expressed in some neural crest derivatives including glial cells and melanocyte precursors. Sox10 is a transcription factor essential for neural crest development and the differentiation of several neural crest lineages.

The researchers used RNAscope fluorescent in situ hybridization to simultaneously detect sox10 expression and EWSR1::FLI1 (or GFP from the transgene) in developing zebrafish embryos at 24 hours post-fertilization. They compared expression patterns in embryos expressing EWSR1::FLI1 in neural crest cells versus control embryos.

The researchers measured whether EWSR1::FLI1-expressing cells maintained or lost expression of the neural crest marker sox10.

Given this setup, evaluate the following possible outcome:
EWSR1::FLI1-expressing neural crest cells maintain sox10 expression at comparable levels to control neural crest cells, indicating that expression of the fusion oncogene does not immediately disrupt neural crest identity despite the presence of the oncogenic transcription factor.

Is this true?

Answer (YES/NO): NO